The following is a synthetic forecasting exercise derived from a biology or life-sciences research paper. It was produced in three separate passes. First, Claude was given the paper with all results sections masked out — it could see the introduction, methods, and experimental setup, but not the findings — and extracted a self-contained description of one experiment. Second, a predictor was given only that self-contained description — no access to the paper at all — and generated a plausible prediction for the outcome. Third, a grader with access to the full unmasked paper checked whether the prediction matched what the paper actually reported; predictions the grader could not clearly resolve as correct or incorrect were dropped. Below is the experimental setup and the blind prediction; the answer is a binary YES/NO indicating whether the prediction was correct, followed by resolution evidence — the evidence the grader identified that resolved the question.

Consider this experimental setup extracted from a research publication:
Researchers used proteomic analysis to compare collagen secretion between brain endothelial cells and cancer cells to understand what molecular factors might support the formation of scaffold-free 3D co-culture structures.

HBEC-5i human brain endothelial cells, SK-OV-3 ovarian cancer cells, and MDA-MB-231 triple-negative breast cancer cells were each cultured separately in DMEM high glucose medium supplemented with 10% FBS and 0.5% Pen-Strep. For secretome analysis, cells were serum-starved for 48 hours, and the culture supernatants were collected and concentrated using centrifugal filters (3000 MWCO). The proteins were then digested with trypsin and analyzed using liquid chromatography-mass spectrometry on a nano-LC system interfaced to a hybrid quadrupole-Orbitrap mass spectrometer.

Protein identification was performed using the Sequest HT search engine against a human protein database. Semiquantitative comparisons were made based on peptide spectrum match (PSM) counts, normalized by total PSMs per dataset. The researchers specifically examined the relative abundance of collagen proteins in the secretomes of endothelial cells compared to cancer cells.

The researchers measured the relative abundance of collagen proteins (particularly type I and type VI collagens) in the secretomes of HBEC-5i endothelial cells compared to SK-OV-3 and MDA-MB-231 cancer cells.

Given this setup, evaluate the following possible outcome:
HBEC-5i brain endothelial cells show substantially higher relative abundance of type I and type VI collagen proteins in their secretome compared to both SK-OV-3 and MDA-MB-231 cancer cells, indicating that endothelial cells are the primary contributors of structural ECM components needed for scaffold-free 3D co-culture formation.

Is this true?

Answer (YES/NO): YES